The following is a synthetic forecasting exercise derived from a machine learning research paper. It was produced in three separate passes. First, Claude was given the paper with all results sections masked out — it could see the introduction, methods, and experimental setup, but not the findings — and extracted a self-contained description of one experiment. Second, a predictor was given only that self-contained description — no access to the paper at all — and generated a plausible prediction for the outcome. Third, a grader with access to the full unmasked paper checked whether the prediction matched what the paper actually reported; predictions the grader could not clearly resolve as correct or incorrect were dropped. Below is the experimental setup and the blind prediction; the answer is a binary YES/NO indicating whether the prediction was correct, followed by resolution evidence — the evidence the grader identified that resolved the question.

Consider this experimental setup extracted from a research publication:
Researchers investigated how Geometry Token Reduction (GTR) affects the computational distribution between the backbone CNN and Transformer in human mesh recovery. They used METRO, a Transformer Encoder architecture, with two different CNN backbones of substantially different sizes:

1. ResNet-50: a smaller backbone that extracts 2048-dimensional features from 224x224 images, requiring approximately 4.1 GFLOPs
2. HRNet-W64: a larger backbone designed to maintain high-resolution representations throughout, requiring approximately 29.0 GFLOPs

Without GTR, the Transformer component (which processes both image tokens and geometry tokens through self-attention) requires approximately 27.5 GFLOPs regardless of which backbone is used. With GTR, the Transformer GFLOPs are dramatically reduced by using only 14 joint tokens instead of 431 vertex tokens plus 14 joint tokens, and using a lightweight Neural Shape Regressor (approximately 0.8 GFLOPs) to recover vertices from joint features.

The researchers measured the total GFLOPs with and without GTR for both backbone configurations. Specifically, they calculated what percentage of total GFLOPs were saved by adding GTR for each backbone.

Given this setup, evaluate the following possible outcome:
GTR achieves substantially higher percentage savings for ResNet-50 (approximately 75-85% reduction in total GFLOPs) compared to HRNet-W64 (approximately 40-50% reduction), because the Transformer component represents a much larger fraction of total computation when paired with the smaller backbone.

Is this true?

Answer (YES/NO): YES